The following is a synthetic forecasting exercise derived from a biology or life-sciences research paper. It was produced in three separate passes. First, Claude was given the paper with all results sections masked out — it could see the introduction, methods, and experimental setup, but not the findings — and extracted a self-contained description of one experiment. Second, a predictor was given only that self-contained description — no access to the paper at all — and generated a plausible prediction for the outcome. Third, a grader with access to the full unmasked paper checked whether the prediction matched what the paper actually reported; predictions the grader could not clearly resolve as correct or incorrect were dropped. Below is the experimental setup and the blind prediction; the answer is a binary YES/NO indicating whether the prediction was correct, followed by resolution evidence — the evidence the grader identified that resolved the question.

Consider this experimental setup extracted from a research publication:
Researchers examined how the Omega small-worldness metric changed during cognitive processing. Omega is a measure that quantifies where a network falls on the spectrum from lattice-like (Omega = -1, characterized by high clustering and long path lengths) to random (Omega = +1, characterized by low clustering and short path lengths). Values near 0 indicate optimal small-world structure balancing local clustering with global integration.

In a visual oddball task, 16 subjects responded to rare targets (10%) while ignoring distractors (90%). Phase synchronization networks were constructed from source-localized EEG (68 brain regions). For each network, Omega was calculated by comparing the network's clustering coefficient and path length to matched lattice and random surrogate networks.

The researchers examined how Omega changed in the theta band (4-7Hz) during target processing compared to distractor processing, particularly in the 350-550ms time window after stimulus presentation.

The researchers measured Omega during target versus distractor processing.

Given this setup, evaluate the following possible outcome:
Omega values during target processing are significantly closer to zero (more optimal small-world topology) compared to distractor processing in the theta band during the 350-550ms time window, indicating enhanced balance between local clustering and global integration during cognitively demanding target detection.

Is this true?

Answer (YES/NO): NO